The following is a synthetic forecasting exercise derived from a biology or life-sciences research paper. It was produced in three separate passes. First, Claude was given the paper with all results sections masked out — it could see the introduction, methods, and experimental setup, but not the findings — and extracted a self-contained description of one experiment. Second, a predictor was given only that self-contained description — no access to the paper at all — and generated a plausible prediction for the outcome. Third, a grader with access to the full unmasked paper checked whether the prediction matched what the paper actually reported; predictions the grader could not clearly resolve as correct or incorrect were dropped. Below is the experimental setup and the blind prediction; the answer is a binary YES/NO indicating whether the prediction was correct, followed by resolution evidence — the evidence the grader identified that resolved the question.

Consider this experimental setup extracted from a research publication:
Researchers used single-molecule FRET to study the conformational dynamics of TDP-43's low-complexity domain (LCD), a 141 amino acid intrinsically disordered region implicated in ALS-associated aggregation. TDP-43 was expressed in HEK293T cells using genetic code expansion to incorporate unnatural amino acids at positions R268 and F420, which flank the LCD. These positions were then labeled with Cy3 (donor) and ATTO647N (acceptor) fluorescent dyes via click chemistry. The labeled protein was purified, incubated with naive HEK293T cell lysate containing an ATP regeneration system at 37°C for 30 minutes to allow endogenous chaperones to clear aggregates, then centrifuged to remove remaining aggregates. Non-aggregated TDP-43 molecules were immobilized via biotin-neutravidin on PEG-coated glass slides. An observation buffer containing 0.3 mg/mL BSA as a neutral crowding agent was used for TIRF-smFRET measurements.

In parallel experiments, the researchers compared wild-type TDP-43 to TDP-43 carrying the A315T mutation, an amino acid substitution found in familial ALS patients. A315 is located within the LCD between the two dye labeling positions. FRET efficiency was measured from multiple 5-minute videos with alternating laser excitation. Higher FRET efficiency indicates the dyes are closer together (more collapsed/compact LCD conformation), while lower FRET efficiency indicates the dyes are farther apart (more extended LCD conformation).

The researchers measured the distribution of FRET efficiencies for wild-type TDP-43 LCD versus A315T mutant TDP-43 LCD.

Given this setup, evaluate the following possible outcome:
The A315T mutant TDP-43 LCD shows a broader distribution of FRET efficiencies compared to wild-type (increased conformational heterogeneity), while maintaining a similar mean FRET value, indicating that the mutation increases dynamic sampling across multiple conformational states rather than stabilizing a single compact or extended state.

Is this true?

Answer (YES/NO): NO